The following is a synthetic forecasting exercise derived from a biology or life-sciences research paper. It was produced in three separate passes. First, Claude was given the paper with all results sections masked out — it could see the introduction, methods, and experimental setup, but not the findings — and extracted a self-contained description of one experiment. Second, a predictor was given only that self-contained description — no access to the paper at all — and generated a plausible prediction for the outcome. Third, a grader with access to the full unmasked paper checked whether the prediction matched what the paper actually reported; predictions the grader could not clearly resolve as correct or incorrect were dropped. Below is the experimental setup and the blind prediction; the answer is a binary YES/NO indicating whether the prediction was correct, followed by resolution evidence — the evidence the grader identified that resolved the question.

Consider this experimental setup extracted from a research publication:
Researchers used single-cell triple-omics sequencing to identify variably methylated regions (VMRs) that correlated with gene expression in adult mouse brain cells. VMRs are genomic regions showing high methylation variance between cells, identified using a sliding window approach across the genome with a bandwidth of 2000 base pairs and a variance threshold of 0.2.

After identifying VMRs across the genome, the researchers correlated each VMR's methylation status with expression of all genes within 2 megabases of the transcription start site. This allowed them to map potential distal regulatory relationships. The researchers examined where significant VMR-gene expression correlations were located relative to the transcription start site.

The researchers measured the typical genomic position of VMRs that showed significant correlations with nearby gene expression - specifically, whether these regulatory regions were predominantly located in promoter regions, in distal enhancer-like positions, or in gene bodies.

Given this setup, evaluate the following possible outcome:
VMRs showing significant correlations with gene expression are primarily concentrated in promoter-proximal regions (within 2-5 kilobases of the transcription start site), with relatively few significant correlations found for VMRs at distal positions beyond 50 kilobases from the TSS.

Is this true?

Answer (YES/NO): NO